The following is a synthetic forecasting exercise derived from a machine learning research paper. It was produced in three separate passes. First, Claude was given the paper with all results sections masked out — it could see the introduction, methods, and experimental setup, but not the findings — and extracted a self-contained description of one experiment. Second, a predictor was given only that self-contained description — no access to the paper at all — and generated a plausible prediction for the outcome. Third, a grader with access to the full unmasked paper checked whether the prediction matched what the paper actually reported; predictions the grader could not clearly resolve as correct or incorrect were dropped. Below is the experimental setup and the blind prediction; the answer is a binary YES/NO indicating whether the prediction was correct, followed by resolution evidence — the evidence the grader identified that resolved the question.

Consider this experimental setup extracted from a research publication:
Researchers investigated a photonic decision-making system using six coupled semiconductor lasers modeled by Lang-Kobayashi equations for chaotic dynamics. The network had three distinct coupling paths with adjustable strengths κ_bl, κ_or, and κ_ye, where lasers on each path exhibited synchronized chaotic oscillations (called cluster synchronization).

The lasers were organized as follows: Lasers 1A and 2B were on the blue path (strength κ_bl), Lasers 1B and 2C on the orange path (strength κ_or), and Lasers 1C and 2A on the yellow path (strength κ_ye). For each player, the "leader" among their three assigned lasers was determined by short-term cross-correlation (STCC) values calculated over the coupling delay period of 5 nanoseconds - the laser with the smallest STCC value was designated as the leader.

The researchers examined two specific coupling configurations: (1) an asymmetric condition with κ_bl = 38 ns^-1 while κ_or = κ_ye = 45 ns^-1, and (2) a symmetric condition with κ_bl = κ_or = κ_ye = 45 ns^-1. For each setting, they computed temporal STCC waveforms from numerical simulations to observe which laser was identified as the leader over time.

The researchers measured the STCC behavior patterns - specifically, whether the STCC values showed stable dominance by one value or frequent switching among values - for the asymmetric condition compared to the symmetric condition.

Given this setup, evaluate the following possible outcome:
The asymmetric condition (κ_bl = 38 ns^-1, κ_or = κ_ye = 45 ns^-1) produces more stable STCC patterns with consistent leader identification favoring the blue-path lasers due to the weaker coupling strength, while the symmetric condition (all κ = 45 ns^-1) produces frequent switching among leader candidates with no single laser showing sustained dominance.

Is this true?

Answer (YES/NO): NO